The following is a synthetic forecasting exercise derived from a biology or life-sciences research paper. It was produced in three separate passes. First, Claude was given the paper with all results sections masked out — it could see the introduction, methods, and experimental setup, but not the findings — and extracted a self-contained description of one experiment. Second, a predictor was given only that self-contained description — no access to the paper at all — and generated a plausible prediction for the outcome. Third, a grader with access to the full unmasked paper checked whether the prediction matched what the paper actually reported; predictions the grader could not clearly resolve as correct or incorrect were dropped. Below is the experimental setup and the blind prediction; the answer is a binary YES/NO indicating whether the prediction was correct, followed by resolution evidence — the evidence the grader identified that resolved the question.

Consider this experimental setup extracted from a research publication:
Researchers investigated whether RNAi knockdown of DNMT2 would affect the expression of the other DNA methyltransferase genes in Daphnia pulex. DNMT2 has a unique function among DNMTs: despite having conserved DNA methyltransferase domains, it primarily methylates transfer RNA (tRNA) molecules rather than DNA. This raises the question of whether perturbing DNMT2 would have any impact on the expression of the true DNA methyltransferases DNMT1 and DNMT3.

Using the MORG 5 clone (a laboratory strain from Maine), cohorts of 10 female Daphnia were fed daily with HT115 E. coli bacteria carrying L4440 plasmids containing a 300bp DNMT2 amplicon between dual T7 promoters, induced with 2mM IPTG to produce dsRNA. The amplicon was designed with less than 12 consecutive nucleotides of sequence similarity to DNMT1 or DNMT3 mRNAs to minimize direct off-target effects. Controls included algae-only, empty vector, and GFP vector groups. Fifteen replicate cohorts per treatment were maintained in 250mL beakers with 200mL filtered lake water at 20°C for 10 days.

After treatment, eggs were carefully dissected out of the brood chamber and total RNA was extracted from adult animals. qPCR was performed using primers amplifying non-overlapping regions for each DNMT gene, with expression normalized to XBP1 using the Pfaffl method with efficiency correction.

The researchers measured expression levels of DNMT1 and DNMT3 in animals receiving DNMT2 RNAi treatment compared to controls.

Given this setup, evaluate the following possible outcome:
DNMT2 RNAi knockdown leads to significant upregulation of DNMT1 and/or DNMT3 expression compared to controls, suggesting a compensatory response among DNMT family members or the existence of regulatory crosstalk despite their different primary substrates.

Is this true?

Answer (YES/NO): NO